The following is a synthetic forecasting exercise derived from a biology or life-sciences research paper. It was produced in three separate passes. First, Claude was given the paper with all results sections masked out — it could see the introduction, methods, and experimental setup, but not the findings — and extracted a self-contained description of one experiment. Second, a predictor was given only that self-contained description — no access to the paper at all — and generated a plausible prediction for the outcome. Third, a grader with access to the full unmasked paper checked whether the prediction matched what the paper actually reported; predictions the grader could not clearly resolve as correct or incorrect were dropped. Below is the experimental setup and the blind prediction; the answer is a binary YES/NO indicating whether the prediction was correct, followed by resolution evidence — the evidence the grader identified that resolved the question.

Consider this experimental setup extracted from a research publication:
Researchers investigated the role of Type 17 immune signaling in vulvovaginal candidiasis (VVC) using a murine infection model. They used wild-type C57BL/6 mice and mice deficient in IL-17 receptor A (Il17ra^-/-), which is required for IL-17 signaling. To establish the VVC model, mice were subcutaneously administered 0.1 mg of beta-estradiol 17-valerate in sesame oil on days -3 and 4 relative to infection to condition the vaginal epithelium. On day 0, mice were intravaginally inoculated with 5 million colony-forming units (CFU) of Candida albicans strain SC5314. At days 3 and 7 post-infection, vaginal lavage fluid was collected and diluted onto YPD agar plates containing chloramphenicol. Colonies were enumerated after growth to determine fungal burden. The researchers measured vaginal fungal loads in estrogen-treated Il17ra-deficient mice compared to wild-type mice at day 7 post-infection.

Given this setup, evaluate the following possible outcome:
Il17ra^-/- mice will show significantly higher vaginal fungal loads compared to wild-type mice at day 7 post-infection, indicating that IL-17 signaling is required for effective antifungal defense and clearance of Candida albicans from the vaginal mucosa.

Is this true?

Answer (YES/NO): NO